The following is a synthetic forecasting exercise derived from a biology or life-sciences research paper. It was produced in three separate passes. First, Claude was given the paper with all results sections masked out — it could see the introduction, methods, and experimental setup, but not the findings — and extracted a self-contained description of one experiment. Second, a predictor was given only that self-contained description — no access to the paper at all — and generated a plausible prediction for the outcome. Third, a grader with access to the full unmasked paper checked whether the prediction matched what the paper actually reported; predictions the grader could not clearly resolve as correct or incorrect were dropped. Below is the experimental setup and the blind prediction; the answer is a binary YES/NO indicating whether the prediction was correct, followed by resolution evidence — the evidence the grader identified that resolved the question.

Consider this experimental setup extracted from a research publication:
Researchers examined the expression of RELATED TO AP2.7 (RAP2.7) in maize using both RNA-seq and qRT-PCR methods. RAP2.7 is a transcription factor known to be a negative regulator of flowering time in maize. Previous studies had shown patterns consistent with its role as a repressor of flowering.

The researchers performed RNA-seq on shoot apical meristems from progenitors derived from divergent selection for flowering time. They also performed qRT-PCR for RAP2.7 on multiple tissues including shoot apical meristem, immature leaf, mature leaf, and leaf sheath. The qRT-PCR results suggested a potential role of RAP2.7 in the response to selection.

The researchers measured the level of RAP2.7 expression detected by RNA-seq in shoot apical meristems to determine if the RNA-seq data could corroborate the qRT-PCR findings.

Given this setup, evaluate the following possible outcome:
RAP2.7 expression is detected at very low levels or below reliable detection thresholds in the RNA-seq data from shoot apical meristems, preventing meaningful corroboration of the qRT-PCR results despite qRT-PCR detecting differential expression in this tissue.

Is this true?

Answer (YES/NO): YES